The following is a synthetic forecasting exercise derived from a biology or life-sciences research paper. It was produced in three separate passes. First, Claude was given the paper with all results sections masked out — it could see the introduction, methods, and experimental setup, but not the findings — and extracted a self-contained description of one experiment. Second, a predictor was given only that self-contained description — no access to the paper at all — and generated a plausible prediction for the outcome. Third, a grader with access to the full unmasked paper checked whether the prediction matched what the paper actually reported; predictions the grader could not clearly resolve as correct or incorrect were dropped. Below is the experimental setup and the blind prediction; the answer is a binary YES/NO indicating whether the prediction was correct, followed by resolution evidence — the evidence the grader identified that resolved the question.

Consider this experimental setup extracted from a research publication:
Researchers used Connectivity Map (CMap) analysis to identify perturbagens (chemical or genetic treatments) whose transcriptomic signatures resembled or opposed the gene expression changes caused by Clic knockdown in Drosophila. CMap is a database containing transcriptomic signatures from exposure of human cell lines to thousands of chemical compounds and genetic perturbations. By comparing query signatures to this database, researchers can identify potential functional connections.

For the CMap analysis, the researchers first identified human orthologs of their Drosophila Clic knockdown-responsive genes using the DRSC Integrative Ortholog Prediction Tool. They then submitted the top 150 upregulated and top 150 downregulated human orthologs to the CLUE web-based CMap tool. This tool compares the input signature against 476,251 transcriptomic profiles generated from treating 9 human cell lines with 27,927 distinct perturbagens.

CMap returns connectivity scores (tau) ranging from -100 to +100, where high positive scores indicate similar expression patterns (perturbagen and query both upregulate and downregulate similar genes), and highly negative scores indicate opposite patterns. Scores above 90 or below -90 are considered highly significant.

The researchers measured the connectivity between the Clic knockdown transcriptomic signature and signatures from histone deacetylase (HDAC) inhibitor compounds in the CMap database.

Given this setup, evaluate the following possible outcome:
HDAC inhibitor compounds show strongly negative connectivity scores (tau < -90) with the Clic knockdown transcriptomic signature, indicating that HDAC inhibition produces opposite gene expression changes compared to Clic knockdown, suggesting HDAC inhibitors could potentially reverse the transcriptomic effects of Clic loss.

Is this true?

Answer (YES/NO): NO